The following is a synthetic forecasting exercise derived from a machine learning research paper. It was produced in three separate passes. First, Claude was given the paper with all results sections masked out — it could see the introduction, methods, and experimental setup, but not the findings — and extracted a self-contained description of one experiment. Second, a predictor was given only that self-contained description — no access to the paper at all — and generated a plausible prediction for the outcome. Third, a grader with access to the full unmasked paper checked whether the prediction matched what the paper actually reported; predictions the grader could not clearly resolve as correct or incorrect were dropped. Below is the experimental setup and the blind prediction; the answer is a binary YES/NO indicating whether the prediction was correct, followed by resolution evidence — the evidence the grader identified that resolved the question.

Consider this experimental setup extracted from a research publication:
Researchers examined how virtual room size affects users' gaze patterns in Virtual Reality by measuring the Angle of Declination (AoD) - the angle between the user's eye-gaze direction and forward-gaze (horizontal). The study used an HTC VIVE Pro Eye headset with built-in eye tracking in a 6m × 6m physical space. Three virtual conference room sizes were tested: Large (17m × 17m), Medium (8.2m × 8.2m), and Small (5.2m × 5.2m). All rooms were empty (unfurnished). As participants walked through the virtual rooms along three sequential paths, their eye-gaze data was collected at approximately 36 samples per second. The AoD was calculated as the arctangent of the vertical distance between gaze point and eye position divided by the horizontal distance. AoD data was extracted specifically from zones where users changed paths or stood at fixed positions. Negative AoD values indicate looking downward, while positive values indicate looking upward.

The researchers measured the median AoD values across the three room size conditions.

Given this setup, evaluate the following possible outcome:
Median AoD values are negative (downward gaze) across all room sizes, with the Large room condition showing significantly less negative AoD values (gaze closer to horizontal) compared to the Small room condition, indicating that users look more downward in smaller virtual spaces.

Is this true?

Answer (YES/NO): NO